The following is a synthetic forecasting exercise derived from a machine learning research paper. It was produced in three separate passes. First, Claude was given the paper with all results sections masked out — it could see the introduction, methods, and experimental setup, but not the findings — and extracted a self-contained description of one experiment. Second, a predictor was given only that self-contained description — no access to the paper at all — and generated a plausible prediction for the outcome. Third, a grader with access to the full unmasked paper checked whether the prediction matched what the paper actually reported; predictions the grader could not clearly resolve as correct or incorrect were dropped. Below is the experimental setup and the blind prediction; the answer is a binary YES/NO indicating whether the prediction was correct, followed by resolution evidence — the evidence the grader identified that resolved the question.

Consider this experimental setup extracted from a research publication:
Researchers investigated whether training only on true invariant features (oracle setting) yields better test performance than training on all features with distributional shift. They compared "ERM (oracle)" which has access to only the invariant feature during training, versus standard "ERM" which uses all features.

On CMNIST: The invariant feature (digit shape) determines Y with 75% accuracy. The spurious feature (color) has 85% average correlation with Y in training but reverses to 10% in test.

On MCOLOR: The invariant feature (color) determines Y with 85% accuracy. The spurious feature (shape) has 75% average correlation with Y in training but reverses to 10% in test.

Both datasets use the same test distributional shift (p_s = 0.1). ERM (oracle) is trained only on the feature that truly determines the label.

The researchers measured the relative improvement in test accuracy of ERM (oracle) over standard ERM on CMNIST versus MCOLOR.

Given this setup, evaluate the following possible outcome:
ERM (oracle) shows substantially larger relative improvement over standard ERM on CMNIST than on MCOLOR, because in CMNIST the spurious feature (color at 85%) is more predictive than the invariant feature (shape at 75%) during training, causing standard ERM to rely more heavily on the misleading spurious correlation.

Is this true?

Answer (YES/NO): YES